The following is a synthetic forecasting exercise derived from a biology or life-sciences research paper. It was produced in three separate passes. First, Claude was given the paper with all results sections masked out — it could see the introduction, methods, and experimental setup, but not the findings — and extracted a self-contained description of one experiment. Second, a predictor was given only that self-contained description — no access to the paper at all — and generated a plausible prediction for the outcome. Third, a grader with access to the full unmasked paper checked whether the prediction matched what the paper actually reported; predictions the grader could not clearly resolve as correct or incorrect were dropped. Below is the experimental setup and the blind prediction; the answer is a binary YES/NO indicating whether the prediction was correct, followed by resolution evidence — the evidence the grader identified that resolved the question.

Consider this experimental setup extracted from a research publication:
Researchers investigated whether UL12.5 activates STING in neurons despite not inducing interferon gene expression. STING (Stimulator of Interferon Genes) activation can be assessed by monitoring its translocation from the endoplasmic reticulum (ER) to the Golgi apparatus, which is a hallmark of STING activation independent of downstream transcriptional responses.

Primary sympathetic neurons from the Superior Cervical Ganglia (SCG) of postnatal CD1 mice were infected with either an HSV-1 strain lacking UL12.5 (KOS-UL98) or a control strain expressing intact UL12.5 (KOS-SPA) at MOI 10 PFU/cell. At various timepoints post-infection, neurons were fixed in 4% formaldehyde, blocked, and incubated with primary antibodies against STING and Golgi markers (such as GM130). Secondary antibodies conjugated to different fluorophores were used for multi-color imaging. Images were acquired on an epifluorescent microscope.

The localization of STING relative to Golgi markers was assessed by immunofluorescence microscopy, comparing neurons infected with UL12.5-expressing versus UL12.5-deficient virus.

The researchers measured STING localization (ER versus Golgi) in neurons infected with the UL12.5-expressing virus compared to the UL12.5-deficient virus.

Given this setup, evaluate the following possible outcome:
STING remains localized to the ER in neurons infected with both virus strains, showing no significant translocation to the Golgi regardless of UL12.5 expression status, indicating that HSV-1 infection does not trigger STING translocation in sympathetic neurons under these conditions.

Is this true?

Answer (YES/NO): NO